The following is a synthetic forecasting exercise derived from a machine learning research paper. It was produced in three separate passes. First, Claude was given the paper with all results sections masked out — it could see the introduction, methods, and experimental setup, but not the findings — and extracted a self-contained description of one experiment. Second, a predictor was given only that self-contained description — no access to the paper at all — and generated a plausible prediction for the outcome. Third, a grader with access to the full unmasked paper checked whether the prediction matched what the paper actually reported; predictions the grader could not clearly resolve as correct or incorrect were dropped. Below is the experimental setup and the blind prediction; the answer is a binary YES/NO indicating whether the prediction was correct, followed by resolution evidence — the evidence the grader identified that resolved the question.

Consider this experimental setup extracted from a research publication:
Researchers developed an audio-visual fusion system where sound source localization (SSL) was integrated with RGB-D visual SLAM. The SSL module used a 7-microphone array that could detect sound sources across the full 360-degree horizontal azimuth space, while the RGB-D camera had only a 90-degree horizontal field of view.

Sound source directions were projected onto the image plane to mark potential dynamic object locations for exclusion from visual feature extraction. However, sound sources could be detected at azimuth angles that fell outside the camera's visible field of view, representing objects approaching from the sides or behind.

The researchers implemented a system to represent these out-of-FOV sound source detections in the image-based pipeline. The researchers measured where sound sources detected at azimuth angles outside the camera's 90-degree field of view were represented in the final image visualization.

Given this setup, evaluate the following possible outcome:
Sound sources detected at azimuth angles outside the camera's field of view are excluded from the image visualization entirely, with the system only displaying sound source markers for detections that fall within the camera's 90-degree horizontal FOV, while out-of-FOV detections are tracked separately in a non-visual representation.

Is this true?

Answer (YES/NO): NO